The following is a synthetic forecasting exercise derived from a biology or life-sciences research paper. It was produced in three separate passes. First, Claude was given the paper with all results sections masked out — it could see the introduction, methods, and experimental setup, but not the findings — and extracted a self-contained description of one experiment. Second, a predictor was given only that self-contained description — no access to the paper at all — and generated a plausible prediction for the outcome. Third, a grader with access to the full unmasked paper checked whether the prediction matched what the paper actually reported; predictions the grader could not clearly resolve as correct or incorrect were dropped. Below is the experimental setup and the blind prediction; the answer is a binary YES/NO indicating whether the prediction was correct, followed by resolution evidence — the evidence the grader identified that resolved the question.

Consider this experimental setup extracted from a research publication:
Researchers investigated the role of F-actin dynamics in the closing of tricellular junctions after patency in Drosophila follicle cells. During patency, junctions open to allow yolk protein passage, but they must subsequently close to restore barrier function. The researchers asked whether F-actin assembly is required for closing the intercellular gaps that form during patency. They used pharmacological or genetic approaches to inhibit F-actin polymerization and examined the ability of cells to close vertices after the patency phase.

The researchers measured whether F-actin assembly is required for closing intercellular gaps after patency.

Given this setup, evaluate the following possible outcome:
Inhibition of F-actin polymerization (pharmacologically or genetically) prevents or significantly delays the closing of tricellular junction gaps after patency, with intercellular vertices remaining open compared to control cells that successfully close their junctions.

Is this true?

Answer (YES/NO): YES